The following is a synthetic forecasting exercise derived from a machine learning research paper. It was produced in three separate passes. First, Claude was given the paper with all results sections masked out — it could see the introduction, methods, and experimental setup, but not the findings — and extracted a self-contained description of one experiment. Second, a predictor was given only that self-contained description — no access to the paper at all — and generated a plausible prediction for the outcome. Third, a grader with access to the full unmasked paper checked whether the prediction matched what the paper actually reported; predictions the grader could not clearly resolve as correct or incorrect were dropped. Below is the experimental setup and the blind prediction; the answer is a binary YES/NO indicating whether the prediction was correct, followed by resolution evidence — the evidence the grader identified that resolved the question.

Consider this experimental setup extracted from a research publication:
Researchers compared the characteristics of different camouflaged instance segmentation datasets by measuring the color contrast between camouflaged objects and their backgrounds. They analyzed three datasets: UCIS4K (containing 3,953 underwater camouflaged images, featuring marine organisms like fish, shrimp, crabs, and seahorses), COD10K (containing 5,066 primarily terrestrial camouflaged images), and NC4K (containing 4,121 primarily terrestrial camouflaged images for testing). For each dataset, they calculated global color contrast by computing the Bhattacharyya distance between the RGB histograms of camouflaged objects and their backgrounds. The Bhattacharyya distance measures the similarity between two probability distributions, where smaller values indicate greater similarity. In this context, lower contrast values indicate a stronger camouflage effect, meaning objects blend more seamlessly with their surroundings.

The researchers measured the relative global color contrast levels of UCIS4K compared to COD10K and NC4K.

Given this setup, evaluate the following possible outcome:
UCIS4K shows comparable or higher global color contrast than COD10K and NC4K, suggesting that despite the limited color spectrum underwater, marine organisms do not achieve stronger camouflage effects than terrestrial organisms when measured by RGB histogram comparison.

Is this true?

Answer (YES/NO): NO